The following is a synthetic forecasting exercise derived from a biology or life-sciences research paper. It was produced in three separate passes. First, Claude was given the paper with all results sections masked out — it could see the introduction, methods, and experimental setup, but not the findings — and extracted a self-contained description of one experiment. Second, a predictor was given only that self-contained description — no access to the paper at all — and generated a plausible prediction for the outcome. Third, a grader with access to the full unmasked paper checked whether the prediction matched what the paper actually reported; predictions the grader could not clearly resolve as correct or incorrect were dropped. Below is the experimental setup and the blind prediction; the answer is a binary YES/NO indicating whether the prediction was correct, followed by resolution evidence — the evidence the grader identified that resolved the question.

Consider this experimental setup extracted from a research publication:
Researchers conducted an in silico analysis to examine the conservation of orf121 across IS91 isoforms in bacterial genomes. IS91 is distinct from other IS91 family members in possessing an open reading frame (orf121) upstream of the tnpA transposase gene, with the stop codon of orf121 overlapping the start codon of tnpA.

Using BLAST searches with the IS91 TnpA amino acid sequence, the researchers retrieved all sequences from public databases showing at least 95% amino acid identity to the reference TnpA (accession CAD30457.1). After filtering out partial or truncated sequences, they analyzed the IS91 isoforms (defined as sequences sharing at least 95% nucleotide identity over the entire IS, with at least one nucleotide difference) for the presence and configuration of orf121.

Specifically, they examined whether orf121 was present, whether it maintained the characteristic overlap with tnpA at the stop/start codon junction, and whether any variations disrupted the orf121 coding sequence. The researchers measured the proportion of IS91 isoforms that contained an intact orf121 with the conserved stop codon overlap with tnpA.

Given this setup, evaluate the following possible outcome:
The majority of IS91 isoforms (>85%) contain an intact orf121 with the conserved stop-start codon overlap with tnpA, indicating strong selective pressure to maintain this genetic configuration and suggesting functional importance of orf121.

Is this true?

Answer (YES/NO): NO